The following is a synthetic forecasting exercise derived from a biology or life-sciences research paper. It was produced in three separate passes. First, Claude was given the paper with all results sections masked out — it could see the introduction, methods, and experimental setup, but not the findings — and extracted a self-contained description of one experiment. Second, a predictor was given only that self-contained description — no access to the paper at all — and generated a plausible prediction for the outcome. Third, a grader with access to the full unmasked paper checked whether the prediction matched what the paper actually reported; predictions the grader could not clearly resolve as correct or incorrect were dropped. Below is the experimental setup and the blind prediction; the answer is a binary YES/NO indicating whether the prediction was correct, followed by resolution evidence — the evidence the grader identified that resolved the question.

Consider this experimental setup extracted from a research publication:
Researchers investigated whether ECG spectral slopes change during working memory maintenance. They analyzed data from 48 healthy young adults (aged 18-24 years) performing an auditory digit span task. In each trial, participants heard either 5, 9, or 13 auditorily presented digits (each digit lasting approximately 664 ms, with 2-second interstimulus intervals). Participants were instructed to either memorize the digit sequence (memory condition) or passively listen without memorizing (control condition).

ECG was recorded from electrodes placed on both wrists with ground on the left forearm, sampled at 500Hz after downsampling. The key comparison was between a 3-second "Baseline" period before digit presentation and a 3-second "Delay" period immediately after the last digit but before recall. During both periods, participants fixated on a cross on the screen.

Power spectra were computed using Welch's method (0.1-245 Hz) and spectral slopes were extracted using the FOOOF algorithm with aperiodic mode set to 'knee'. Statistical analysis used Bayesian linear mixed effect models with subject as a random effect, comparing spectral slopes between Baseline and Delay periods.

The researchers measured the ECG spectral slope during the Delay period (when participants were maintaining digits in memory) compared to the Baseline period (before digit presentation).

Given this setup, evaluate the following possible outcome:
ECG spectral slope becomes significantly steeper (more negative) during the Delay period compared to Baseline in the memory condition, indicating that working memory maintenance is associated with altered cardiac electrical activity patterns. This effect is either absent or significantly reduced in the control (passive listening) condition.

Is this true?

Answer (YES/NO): NO